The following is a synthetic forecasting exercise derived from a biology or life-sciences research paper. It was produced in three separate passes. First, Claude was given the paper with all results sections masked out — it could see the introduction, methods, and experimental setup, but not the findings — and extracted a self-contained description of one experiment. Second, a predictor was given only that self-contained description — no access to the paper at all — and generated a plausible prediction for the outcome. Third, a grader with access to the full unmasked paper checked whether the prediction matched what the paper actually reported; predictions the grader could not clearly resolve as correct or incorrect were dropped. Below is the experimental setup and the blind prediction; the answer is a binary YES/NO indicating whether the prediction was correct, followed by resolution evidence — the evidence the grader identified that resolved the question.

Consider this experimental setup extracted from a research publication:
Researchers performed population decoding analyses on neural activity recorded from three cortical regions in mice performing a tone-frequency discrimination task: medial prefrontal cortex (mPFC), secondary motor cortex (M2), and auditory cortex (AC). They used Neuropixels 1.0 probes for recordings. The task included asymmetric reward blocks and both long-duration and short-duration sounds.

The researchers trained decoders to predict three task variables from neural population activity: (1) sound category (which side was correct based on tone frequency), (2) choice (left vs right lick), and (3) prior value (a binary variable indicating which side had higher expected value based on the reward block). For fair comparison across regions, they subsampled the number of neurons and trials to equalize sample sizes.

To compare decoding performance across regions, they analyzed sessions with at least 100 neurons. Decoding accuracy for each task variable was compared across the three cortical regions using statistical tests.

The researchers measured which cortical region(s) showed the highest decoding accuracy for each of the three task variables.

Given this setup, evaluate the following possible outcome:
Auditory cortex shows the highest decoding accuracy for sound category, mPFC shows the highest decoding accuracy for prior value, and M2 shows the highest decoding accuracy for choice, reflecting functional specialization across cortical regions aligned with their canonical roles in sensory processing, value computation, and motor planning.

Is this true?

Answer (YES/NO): NO